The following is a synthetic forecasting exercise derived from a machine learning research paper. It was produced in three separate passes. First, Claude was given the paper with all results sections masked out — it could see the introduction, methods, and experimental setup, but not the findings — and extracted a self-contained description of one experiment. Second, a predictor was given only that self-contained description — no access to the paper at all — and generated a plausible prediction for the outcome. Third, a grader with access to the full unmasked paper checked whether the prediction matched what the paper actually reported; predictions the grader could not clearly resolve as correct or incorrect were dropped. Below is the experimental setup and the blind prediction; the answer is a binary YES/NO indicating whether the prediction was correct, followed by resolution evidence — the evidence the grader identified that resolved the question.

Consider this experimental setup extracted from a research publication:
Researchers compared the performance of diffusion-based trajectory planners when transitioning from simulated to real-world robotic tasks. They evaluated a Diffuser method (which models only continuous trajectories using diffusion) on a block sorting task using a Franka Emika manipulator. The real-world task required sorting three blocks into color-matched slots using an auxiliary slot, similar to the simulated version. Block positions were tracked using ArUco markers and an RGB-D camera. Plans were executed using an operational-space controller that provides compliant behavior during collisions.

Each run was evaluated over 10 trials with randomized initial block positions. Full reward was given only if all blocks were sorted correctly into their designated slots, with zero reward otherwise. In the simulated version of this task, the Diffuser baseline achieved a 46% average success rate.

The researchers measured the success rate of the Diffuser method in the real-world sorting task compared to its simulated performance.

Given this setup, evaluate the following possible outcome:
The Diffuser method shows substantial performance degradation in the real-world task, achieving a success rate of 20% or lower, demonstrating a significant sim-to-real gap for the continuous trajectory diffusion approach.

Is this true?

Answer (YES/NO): YES